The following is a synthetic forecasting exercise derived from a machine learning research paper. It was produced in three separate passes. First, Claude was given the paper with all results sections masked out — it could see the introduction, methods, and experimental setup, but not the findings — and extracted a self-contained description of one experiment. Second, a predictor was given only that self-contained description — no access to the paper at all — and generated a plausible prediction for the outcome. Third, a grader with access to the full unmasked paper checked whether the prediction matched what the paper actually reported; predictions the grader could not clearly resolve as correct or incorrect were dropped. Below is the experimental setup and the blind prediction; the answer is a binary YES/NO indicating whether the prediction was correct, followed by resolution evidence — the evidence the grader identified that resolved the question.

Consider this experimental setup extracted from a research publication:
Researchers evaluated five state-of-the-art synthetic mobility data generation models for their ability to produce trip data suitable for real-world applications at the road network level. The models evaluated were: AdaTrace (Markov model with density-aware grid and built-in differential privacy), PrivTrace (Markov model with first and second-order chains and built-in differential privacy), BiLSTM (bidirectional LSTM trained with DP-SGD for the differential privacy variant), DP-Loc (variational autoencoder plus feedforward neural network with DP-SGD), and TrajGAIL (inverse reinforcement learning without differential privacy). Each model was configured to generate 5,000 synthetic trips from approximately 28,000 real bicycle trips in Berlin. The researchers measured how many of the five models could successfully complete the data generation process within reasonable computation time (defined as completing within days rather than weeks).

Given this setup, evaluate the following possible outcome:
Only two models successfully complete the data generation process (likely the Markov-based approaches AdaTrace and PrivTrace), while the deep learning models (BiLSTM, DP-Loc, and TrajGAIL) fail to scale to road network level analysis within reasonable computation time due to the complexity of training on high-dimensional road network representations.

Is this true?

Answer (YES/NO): NO